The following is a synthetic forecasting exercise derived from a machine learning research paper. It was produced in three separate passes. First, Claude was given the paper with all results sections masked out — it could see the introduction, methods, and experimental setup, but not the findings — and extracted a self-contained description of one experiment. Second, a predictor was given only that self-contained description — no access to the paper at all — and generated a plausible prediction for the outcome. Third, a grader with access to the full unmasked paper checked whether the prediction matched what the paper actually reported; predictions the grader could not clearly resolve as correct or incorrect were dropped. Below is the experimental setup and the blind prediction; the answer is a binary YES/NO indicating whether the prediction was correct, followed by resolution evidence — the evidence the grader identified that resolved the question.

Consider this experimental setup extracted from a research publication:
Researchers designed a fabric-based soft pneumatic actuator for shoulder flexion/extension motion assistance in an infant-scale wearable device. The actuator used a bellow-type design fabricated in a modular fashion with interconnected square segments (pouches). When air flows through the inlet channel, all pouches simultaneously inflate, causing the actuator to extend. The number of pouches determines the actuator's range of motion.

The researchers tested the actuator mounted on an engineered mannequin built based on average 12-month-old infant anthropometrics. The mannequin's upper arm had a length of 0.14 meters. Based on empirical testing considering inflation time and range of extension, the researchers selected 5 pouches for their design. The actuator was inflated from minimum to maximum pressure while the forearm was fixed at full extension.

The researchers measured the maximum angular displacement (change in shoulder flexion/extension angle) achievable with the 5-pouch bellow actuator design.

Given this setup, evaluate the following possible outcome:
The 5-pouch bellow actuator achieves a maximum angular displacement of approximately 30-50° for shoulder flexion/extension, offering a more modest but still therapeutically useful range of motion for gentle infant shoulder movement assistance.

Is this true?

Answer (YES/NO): NO